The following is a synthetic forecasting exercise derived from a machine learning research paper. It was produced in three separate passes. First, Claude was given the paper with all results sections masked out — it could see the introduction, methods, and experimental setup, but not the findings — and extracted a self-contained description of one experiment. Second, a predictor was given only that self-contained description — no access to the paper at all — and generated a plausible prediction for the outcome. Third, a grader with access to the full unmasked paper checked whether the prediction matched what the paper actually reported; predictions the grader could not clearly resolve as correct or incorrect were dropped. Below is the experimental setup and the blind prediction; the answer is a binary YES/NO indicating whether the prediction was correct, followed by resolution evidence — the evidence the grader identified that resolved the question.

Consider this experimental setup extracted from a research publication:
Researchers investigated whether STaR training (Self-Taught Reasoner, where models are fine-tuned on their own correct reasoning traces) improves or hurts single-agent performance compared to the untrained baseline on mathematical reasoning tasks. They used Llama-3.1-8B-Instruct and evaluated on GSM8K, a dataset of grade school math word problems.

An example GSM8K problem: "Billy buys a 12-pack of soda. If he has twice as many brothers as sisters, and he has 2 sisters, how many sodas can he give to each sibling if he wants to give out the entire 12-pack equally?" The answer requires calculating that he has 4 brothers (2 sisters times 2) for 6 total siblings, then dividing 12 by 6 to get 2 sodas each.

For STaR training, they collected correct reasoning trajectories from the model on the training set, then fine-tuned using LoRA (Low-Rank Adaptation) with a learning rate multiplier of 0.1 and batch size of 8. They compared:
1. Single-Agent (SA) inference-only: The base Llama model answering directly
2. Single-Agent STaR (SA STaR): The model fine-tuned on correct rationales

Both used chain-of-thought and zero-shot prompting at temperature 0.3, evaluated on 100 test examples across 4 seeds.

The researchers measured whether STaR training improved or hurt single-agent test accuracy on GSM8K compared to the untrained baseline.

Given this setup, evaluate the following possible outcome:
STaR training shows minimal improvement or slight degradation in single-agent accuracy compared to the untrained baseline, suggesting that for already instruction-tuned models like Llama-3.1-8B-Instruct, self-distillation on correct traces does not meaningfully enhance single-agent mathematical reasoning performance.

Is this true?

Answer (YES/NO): YES